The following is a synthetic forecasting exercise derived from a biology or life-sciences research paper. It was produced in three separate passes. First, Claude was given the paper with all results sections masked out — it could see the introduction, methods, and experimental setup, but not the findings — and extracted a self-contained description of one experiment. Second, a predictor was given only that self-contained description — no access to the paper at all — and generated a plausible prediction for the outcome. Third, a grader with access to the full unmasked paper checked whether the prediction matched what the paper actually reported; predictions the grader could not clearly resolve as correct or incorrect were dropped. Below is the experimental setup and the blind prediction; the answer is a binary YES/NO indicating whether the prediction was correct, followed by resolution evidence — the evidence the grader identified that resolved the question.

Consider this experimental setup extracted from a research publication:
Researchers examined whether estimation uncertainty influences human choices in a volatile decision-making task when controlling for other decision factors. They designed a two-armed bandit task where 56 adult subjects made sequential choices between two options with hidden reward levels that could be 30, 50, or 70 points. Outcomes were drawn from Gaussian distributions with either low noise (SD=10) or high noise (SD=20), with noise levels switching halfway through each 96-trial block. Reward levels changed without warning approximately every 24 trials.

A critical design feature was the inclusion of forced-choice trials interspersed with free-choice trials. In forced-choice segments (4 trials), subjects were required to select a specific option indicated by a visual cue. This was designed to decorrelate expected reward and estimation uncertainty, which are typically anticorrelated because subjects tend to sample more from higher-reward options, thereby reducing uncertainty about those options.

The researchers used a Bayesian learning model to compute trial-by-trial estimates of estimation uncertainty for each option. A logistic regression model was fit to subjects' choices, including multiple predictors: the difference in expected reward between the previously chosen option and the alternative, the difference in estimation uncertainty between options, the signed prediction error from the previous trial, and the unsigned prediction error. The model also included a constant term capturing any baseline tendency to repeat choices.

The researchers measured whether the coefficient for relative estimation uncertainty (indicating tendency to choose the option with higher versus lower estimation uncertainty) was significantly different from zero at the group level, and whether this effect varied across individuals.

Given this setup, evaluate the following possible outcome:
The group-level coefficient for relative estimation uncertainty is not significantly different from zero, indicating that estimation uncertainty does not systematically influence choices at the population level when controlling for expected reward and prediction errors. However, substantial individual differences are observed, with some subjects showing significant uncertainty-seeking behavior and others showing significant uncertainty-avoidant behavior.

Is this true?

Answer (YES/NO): NO